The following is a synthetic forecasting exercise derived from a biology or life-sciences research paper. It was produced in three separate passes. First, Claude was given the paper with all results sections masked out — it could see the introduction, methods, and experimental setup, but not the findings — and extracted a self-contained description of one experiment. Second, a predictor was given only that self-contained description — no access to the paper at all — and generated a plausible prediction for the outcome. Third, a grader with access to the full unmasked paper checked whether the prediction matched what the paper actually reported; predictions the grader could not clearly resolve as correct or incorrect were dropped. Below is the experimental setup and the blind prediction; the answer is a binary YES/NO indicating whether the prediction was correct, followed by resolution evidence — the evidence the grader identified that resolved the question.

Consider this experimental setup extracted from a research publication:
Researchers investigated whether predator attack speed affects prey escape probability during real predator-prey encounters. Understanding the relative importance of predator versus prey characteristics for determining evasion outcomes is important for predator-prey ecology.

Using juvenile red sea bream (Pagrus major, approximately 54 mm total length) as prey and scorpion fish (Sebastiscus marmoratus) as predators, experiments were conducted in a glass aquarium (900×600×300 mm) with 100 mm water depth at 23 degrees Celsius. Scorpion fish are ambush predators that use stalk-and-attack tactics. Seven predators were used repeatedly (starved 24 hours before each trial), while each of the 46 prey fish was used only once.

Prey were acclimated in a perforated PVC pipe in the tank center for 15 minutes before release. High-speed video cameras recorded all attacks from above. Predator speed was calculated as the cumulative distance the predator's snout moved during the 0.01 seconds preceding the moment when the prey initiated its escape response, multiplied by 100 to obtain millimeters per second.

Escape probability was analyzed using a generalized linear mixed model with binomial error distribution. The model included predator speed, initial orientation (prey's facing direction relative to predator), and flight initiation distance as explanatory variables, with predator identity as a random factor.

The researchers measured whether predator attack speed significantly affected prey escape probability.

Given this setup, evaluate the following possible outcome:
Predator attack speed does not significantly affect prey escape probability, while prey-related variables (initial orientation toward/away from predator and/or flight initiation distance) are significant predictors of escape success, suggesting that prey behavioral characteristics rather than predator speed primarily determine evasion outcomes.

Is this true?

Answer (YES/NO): YES